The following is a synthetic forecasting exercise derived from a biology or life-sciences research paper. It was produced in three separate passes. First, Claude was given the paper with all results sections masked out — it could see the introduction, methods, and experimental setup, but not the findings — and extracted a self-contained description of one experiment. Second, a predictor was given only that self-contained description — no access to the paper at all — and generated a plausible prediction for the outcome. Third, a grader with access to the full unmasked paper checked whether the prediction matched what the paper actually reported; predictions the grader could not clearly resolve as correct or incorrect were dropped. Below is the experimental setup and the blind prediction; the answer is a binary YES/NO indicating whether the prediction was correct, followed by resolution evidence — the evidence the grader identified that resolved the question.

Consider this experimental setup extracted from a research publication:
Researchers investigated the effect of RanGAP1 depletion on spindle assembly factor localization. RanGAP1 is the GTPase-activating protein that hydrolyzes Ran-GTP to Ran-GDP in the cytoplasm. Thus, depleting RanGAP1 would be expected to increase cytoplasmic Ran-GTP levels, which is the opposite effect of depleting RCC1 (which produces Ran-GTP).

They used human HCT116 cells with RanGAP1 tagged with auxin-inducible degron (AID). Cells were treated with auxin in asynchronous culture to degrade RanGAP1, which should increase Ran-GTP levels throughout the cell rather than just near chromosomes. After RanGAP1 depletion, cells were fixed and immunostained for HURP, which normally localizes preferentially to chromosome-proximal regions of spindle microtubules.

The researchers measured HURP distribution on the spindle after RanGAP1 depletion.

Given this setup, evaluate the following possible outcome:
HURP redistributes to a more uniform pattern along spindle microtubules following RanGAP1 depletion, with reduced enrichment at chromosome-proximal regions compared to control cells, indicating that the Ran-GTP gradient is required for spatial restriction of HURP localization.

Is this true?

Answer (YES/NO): YES